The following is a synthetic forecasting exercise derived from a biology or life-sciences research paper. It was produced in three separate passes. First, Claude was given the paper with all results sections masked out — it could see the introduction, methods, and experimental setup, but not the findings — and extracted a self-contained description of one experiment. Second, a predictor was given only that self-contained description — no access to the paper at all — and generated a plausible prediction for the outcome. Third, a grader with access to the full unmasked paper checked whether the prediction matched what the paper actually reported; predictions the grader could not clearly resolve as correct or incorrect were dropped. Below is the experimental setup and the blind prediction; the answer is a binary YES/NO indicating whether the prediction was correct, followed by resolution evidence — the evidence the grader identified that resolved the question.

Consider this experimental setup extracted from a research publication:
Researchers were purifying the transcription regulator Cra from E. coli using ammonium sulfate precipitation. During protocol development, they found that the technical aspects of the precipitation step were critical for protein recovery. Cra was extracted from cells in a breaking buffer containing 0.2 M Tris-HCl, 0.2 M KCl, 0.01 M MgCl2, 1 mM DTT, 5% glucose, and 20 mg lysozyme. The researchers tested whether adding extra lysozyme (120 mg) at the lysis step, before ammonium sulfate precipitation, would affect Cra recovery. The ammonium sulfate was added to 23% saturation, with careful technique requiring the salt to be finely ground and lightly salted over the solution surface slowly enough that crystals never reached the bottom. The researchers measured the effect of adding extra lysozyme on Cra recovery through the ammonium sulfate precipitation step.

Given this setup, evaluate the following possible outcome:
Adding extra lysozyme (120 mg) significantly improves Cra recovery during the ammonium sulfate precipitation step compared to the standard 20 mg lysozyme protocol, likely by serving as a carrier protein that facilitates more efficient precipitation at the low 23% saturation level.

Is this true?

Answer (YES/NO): NO